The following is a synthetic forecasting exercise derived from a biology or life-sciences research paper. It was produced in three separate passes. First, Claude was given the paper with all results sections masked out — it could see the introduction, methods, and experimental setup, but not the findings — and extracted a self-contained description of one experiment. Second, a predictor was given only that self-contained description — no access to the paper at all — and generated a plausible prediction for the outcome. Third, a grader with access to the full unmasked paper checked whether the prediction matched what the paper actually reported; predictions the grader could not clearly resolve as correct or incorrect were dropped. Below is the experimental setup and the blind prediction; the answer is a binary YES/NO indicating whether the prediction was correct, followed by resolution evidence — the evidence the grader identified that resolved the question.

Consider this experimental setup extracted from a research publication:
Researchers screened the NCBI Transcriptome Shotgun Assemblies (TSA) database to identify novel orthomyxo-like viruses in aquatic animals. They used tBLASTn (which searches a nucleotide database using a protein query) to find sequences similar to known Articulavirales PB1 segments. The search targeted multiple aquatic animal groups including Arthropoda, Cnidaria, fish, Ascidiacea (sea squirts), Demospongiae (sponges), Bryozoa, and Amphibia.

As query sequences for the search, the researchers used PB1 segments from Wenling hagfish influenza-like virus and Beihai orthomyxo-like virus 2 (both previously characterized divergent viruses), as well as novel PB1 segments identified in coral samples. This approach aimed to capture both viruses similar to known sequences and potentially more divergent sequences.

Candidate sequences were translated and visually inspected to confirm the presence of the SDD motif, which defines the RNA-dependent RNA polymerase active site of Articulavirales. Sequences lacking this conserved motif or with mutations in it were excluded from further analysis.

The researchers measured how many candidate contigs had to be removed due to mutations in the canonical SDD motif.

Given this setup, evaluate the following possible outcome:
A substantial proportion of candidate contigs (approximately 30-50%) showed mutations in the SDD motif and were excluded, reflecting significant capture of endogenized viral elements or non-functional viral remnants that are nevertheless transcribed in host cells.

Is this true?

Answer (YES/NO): NO